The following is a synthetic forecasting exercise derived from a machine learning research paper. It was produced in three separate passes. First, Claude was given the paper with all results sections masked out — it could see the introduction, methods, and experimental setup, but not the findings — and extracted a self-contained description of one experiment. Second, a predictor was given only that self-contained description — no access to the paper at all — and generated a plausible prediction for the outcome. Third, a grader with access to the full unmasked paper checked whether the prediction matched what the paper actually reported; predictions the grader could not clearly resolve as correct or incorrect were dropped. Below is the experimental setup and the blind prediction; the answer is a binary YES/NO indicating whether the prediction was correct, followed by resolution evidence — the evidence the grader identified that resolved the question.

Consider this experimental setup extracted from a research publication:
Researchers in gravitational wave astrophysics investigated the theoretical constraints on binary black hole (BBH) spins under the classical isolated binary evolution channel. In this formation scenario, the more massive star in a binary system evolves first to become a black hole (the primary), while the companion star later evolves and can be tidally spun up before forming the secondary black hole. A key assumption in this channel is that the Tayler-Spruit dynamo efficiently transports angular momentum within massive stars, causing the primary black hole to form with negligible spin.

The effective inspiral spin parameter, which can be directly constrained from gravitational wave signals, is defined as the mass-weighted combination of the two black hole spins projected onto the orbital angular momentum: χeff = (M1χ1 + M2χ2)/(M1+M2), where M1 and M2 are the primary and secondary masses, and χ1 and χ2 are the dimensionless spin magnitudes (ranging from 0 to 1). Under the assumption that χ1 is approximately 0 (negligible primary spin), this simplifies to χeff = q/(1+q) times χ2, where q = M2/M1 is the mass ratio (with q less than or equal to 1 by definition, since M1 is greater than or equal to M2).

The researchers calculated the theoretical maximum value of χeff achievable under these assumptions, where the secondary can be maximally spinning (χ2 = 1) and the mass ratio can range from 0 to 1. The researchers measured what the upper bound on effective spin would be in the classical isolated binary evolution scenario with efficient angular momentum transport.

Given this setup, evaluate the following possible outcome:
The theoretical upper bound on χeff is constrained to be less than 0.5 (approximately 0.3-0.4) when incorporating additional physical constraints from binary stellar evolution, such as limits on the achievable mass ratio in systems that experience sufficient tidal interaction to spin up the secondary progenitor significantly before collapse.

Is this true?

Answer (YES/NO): NO